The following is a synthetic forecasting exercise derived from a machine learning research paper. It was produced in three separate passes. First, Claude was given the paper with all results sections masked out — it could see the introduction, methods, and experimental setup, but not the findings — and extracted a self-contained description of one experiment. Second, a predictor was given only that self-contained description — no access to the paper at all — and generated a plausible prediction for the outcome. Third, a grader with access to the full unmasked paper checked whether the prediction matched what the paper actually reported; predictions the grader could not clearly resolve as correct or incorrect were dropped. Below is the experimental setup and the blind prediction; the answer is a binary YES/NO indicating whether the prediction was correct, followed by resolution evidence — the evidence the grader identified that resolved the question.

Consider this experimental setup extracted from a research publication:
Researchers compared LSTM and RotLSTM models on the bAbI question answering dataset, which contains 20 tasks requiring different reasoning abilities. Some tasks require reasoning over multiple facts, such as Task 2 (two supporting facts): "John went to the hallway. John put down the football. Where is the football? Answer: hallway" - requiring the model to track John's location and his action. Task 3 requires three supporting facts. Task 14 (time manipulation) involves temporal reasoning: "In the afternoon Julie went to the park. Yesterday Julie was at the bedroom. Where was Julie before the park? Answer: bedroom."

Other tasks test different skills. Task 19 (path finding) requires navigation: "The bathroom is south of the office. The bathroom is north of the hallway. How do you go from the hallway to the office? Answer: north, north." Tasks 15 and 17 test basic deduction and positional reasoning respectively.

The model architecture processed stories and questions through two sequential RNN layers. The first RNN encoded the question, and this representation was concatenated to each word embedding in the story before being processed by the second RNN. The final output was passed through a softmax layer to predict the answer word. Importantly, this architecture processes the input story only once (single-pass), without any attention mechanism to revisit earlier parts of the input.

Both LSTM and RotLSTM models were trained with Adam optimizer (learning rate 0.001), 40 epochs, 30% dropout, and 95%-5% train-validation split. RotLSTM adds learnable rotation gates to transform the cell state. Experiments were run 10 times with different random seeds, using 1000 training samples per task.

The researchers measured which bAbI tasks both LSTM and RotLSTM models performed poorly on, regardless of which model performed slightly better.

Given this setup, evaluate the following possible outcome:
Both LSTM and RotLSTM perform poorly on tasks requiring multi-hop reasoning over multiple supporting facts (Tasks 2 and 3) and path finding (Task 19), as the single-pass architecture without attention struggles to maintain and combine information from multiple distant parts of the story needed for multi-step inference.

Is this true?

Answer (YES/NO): NO